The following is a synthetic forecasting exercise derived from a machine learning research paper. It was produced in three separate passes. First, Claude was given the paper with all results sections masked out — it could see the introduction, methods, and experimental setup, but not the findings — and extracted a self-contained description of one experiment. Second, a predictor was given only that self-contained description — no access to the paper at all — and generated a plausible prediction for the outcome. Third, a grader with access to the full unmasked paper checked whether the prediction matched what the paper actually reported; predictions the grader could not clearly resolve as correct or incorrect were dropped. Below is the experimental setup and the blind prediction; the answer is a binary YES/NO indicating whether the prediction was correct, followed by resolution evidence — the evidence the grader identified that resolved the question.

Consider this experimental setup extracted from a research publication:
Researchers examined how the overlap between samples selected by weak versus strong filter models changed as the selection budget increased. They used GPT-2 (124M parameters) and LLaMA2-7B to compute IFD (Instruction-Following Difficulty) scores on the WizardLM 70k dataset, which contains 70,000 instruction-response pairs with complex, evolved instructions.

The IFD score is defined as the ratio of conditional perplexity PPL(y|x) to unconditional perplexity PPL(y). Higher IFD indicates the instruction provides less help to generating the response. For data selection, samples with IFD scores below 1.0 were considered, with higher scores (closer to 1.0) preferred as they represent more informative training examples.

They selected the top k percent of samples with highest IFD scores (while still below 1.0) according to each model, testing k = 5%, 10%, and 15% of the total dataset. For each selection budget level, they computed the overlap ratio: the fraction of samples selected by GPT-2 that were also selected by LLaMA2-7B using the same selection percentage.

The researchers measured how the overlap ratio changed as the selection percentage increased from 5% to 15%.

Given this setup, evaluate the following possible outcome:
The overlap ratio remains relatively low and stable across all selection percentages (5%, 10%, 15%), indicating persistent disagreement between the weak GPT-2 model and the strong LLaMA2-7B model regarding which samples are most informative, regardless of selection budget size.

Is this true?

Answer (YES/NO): NO